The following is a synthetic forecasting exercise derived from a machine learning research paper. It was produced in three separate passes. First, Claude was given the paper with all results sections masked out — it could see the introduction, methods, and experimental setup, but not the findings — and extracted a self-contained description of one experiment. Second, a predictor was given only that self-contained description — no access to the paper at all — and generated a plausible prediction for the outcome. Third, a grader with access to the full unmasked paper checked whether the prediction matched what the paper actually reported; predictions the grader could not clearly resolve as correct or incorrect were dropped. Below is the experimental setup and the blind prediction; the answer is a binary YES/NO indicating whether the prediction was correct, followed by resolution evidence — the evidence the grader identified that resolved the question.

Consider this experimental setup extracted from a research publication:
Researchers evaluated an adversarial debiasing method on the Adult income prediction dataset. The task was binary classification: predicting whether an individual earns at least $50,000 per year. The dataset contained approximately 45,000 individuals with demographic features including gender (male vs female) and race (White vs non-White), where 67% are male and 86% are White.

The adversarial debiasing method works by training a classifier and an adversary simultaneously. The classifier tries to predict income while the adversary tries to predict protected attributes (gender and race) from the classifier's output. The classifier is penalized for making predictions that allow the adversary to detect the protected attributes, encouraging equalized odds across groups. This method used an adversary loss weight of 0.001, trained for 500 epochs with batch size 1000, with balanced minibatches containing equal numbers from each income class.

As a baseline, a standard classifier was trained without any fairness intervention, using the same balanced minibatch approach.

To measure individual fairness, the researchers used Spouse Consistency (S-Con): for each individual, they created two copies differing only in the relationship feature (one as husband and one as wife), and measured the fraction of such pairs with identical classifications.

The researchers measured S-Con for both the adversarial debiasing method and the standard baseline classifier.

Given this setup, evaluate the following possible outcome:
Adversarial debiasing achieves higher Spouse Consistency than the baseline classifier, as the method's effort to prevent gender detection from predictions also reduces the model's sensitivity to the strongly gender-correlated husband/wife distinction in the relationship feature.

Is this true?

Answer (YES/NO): NO